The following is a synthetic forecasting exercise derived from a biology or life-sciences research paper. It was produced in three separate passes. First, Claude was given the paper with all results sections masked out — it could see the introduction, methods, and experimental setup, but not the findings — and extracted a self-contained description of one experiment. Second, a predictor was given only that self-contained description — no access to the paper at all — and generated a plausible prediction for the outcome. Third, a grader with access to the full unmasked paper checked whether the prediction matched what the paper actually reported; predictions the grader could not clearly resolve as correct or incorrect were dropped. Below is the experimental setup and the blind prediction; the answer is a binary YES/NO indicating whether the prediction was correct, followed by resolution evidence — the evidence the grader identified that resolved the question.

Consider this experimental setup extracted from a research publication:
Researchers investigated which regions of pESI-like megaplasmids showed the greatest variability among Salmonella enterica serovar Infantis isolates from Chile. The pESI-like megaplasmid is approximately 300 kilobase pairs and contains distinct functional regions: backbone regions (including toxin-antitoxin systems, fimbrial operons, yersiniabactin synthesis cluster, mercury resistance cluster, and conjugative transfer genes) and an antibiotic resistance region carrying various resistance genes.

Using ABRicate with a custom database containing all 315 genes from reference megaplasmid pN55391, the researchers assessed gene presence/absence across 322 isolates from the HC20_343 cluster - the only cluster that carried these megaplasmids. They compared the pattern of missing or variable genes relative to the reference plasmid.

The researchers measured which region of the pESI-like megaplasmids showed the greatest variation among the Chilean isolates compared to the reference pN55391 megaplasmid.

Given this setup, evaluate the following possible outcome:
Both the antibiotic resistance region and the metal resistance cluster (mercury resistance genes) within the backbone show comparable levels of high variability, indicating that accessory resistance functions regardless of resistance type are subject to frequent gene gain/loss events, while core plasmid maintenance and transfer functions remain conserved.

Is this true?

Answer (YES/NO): NO